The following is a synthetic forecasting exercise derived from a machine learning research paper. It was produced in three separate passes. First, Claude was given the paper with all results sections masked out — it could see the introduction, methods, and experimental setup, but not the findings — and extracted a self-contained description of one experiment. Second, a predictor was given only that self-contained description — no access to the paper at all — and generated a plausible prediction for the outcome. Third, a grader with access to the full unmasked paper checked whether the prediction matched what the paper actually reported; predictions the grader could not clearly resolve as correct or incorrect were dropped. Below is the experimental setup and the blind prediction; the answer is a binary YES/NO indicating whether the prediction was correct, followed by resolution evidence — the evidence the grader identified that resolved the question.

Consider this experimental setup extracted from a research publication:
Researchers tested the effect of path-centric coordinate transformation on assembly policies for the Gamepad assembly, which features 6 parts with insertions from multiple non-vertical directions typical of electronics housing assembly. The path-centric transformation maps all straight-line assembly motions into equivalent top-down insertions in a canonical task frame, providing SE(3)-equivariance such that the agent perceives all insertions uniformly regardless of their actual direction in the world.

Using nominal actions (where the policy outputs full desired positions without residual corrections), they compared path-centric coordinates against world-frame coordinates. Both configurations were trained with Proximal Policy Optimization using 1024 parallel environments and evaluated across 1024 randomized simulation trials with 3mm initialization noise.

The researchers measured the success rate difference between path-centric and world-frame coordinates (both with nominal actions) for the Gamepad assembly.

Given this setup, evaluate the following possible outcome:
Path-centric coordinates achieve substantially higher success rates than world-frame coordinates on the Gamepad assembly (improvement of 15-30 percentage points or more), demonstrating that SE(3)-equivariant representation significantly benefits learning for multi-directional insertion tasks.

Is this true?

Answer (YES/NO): NO